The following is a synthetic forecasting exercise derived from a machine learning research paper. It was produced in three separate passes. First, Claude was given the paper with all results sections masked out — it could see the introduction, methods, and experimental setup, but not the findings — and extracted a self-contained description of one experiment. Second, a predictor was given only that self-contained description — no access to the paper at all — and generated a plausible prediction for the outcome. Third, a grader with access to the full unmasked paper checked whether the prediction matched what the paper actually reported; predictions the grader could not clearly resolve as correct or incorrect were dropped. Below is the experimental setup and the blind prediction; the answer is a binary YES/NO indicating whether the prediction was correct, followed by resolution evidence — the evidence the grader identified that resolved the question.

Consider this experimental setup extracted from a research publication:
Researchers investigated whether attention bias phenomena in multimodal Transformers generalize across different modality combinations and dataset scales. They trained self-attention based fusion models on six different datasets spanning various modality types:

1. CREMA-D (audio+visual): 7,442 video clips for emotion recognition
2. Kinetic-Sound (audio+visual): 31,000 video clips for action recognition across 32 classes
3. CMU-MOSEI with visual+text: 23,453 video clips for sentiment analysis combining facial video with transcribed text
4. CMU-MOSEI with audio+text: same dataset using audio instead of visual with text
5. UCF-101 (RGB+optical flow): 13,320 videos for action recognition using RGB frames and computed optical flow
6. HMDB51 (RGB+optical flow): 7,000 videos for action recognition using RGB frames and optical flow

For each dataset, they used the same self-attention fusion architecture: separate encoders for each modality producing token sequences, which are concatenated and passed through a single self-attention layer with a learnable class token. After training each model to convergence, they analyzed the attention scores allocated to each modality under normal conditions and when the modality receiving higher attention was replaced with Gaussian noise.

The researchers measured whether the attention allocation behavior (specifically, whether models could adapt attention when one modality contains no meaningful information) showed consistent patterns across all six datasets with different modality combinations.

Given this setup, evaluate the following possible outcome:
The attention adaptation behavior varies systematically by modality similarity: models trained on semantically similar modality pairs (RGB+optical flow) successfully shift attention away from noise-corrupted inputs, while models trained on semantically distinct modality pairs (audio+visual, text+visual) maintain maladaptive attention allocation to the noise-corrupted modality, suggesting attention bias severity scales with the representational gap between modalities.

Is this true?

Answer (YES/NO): NO